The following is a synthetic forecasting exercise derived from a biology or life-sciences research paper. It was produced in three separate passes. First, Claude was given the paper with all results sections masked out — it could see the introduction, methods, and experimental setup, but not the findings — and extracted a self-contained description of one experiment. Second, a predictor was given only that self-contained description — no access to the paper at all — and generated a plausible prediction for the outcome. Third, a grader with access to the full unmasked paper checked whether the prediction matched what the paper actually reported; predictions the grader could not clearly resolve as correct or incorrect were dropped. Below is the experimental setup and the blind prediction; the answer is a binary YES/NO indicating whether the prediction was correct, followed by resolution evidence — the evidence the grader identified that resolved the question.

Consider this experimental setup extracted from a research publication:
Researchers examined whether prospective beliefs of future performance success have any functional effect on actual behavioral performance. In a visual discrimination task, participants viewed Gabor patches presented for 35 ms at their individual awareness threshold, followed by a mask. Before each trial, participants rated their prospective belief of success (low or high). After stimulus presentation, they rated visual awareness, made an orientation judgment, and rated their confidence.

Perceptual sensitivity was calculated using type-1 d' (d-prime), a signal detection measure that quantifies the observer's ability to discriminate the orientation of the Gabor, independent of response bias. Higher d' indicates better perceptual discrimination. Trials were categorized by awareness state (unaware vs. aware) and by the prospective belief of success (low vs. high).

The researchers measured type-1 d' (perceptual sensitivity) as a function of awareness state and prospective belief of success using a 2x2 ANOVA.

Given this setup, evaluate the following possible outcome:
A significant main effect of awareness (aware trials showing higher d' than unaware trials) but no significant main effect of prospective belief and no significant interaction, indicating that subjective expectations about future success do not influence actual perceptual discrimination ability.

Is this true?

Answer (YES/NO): YES